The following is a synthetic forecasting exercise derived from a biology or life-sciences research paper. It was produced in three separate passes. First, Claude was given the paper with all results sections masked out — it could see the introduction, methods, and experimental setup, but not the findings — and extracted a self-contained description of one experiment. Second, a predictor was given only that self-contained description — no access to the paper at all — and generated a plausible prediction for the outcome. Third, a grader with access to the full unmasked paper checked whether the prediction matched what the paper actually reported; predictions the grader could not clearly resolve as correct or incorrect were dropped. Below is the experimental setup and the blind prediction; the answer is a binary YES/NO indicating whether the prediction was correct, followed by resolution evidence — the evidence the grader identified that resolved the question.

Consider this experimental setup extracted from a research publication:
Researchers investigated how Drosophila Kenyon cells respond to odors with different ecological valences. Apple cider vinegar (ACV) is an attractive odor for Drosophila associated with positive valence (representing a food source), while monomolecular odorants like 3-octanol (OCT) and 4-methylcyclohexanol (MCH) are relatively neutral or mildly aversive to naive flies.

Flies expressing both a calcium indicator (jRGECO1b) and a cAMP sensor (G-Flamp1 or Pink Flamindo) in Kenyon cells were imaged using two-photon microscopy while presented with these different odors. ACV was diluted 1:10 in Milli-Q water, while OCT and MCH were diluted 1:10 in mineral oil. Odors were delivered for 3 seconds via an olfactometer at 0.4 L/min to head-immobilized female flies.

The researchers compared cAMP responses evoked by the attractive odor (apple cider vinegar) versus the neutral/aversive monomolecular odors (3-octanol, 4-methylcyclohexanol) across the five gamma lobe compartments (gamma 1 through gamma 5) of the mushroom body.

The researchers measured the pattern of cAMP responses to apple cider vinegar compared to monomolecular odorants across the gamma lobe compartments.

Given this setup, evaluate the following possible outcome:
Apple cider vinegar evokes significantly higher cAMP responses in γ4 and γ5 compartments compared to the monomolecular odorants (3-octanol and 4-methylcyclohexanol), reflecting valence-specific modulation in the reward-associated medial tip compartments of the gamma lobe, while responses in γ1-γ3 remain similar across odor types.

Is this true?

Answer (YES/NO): NO